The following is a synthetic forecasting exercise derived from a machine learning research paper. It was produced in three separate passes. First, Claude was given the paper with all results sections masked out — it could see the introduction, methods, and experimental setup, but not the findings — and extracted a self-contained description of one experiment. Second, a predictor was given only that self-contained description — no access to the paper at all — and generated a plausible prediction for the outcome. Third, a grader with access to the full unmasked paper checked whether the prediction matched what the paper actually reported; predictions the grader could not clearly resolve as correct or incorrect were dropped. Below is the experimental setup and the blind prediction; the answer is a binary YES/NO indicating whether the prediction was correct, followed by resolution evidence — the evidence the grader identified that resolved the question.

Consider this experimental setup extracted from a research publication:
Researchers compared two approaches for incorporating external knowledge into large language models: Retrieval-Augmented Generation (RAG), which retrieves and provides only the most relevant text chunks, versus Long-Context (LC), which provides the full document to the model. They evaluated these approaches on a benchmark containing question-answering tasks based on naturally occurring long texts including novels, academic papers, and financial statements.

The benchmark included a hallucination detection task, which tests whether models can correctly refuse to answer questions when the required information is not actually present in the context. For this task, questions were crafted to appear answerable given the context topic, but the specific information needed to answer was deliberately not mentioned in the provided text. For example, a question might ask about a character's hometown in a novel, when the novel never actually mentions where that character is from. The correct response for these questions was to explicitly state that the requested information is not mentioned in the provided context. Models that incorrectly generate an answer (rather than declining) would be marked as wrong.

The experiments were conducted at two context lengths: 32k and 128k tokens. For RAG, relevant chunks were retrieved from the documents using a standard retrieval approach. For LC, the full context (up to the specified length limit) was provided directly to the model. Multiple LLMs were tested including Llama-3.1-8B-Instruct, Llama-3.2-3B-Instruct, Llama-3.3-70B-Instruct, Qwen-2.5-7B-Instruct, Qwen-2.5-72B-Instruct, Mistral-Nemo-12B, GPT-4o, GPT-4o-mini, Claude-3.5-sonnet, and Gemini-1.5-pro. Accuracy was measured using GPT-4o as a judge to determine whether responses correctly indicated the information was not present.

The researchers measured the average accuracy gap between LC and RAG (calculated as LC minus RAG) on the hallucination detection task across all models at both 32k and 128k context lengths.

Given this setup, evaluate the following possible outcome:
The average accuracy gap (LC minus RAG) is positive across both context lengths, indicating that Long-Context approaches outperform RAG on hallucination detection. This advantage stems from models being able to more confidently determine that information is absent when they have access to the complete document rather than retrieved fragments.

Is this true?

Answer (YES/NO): NO